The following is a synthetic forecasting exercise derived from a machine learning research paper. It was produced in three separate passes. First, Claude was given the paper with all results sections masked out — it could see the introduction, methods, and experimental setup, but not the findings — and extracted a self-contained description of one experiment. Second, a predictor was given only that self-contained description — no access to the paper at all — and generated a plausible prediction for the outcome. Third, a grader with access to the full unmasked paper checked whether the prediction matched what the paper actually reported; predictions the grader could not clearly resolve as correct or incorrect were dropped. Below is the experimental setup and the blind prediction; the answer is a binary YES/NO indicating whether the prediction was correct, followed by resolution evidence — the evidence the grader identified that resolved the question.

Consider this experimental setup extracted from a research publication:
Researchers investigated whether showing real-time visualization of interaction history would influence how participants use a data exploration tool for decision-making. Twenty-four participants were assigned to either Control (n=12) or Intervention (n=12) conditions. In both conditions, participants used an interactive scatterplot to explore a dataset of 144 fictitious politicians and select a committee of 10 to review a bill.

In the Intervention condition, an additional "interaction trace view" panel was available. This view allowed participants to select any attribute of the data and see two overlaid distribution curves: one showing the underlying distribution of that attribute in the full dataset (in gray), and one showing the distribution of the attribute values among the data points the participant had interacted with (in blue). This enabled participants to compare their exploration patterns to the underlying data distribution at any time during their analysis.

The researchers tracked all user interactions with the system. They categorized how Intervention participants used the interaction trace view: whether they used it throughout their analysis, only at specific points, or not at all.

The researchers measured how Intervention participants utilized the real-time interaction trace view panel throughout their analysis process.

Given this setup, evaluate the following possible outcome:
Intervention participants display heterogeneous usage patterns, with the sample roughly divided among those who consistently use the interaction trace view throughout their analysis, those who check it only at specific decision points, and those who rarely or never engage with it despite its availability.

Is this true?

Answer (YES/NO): NO